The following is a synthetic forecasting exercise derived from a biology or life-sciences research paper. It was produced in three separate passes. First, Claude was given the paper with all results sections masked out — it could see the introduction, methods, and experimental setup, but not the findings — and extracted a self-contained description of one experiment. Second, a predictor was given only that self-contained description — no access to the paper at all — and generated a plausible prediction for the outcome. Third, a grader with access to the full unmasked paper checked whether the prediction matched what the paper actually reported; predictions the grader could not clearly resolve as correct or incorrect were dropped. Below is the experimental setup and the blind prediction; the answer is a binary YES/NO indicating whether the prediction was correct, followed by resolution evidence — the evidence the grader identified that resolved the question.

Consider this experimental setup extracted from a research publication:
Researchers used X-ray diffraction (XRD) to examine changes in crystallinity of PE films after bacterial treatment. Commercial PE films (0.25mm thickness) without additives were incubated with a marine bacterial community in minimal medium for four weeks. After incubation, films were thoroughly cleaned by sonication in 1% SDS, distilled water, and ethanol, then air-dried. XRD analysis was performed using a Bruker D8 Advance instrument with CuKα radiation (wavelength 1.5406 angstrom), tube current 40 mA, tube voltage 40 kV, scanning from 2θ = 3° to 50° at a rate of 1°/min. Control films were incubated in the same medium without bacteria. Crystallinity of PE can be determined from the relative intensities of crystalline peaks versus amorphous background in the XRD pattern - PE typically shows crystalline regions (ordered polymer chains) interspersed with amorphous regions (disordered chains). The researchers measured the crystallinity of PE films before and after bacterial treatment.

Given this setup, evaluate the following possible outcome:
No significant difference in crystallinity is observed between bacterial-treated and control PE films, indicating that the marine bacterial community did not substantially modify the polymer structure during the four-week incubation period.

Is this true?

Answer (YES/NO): NO